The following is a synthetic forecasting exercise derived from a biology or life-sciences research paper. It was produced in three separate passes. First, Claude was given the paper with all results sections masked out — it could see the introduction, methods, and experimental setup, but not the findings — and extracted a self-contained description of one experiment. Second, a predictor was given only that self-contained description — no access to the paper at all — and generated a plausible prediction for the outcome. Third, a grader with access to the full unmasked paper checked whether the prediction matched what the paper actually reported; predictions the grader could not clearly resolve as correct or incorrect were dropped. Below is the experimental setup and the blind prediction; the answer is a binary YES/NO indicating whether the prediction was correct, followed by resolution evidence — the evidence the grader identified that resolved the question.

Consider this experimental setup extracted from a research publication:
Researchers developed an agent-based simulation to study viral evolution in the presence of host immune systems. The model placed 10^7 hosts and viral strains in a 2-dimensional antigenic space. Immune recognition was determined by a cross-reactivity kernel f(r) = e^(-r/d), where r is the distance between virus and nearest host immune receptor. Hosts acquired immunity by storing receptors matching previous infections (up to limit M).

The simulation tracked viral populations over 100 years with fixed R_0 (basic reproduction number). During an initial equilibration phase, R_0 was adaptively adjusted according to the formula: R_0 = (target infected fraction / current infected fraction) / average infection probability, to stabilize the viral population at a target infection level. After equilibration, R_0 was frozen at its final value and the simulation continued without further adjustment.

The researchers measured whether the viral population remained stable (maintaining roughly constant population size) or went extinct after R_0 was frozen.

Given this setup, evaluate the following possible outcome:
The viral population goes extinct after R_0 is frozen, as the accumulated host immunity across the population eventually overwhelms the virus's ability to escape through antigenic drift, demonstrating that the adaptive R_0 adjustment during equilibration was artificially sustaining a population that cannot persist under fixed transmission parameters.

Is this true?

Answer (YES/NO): NO